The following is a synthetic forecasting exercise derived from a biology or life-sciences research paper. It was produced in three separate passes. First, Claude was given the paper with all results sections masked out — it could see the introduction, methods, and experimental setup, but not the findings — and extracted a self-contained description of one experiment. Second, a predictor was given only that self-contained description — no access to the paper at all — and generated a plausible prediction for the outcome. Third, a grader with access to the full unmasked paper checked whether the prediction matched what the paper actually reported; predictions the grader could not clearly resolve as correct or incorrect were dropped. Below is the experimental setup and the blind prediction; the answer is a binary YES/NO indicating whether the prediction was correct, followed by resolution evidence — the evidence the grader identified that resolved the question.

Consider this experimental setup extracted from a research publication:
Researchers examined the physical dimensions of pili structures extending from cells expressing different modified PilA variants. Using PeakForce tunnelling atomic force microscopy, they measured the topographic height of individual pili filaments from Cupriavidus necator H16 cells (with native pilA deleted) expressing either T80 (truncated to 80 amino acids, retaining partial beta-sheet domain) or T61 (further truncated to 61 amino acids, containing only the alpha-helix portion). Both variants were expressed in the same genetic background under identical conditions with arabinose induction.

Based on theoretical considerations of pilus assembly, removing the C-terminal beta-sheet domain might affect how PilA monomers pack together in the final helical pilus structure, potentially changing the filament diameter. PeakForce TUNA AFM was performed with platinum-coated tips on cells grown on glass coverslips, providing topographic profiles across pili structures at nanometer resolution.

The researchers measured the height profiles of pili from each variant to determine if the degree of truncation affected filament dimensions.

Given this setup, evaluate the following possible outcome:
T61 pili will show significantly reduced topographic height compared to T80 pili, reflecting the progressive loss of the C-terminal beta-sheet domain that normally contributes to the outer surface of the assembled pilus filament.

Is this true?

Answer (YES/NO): NO